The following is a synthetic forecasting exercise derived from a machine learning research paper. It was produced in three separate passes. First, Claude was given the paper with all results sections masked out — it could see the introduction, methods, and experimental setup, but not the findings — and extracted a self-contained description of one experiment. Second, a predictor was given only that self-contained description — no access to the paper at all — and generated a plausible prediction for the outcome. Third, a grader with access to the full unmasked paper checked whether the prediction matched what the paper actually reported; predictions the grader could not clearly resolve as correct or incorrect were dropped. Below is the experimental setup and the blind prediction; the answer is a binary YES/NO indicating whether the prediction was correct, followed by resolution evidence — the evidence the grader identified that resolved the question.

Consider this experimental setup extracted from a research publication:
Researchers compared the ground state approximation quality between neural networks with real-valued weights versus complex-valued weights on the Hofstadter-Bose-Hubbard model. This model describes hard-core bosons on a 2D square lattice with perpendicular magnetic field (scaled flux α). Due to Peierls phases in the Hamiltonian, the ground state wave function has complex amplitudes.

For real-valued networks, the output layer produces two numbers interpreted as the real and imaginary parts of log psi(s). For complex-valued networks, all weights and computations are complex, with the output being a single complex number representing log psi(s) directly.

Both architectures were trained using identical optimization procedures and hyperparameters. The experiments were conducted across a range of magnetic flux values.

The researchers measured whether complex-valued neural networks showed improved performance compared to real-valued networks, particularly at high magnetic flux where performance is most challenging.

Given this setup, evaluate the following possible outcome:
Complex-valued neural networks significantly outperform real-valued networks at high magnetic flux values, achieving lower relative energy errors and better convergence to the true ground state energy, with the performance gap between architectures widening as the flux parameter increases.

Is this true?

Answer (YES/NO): NO